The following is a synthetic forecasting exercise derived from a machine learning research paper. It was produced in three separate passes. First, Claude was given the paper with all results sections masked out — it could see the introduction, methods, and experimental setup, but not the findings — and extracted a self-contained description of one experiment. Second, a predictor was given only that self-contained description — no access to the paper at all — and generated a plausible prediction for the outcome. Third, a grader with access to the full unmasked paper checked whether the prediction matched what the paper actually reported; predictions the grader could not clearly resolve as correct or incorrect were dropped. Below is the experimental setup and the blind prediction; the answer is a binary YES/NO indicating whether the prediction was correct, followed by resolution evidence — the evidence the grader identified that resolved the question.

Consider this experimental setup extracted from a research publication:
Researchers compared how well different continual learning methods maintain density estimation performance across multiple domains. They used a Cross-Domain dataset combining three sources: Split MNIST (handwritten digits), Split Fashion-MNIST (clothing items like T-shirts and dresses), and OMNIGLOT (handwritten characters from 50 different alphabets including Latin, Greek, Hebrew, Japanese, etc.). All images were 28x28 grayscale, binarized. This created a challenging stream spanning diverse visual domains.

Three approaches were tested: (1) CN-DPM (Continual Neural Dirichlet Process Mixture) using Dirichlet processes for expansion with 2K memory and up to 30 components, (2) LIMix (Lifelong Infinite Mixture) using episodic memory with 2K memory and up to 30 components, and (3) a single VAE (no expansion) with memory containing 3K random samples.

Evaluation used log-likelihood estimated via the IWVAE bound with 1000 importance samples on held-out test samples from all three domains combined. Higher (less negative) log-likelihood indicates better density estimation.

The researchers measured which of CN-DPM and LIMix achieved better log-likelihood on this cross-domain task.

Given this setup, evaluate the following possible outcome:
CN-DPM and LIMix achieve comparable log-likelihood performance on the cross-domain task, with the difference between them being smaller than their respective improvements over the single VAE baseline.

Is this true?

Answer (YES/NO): YES